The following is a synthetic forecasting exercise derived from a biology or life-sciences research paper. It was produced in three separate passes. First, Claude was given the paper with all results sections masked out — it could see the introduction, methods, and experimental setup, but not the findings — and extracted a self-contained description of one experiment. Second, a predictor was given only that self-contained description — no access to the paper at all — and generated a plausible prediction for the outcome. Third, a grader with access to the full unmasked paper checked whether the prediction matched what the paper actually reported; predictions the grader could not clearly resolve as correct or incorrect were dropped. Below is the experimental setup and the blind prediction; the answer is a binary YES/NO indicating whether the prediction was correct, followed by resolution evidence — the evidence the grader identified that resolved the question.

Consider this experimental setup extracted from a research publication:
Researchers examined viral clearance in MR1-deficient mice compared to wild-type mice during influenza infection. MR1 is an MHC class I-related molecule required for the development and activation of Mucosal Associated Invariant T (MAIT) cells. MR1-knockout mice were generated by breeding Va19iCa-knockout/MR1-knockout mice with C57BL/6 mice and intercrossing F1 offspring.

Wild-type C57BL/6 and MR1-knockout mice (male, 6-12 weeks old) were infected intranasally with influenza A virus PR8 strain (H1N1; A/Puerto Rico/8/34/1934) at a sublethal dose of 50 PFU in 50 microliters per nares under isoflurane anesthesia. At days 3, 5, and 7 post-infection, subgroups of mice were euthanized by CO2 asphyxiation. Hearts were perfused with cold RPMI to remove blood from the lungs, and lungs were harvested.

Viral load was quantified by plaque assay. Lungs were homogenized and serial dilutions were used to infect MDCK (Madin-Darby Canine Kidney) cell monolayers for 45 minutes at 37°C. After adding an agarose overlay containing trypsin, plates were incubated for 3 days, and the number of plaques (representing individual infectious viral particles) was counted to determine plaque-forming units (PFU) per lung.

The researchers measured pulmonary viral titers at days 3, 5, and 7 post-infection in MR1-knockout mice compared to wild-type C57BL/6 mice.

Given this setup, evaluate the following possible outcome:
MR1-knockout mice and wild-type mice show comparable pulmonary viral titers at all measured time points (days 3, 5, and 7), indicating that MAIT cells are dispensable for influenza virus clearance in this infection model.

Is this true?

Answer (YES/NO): NO